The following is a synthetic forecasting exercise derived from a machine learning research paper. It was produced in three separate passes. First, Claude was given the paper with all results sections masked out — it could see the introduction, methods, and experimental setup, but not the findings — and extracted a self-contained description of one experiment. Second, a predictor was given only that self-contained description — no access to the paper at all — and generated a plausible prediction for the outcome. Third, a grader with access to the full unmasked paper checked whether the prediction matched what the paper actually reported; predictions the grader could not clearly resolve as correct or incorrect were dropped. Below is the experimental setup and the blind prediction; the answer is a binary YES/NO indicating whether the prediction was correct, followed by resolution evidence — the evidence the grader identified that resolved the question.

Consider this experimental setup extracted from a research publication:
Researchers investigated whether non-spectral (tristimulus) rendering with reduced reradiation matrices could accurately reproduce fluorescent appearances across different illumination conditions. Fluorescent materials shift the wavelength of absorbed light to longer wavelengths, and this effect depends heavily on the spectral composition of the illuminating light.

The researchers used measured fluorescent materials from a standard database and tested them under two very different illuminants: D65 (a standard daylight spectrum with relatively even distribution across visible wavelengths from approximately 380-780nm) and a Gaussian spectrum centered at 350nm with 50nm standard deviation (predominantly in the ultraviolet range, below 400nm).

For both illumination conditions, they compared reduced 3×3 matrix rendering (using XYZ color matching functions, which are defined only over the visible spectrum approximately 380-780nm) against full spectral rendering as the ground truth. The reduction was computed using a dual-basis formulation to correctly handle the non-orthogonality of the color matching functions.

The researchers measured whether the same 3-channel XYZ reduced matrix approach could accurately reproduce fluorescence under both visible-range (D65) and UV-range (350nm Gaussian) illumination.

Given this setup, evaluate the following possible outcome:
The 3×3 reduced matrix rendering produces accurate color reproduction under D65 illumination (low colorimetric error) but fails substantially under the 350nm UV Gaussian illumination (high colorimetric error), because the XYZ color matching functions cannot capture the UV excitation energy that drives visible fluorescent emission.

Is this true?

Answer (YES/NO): YES